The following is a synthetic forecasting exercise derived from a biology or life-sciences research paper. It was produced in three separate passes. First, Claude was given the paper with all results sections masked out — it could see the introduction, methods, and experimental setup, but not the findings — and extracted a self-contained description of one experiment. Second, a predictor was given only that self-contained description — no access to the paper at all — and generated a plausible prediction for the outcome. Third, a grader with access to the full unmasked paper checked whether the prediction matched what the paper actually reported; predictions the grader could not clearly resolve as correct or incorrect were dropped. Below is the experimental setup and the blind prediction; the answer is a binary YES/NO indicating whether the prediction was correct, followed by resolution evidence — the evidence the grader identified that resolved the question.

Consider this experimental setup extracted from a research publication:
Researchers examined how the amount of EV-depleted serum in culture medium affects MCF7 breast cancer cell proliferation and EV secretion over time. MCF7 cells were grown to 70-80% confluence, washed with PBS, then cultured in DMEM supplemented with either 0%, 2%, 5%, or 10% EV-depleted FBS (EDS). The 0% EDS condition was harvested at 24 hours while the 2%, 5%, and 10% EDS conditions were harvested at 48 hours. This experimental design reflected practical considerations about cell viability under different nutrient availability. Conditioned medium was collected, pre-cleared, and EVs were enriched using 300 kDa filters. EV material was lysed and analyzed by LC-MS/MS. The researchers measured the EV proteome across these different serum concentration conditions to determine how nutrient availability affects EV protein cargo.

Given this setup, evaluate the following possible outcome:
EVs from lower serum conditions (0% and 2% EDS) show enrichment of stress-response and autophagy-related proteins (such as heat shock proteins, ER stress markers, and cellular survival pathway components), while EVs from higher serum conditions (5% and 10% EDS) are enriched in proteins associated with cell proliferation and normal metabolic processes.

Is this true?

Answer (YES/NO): NO